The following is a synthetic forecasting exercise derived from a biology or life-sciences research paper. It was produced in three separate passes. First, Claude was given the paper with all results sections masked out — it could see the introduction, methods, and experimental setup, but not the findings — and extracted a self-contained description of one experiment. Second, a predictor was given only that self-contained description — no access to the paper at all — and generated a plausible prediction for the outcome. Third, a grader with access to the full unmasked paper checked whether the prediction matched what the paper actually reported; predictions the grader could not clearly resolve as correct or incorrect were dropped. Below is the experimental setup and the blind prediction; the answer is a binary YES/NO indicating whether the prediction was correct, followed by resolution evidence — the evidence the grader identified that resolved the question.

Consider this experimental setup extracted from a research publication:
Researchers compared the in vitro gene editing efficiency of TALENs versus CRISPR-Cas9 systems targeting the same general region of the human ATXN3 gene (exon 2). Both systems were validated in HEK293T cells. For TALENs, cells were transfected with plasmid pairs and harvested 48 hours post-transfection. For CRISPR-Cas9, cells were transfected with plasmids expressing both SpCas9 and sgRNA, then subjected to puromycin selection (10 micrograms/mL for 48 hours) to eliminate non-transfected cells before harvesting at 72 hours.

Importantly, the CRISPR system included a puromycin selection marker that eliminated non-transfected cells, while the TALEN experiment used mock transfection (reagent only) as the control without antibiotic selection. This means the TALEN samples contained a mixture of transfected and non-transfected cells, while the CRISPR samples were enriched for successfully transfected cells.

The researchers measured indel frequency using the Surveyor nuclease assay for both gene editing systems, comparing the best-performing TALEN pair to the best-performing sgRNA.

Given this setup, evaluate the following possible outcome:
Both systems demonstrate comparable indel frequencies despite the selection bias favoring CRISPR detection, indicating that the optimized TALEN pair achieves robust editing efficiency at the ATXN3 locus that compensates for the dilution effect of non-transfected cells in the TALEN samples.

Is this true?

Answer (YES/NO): NO